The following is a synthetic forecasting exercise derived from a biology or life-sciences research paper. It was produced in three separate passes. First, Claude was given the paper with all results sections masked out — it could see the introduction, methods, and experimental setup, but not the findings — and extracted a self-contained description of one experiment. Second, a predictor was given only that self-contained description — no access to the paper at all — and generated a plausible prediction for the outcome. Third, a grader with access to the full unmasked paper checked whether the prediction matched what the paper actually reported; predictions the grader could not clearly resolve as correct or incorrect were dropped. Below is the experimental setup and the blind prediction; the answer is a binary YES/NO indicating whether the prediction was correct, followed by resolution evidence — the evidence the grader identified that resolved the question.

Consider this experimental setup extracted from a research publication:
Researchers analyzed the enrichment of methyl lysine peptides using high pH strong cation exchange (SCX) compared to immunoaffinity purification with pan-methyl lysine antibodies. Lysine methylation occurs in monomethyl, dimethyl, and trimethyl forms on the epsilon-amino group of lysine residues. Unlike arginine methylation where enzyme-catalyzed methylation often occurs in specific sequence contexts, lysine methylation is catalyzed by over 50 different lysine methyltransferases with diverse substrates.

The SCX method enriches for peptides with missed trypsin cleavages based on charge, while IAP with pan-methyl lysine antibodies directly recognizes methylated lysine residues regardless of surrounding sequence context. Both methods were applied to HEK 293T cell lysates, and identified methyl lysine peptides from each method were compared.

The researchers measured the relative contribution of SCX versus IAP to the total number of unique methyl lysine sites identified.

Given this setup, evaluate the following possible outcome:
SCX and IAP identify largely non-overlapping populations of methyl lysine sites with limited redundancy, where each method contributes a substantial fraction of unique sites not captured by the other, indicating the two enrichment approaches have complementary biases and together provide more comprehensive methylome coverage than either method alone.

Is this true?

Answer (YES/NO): YES